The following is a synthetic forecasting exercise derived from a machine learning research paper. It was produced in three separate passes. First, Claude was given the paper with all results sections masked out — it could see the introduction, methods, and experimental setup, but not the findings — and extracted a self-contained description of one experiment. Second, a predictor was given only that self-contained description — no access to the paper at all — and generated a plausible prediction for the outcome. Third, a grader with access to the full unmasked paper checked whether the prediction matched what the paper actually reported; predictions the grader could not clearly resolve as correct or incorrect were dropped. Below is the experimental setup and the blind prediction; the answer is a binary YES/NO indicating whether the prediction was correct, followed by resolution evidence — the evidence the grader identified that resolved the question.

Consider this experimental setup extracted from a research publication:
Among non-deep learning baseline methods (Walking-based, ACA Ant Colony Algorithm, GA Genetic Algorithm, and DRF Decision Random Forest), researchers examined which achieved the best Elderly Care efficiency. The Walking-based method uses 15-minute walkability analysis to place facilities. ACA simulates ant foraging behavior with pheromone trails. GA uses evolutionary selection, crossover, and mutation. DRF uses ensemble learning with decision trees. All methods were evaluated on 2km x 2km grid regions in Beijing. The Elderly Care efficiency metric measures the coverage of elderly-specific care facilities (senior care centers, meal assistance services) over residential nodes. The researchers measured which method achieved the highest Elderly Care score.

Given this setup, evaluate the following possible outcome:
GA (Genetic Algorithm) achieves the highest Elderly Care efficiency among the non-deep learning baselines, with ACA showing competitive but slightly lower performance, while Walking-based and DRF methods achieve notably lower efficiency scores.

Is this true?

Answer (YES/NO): NO